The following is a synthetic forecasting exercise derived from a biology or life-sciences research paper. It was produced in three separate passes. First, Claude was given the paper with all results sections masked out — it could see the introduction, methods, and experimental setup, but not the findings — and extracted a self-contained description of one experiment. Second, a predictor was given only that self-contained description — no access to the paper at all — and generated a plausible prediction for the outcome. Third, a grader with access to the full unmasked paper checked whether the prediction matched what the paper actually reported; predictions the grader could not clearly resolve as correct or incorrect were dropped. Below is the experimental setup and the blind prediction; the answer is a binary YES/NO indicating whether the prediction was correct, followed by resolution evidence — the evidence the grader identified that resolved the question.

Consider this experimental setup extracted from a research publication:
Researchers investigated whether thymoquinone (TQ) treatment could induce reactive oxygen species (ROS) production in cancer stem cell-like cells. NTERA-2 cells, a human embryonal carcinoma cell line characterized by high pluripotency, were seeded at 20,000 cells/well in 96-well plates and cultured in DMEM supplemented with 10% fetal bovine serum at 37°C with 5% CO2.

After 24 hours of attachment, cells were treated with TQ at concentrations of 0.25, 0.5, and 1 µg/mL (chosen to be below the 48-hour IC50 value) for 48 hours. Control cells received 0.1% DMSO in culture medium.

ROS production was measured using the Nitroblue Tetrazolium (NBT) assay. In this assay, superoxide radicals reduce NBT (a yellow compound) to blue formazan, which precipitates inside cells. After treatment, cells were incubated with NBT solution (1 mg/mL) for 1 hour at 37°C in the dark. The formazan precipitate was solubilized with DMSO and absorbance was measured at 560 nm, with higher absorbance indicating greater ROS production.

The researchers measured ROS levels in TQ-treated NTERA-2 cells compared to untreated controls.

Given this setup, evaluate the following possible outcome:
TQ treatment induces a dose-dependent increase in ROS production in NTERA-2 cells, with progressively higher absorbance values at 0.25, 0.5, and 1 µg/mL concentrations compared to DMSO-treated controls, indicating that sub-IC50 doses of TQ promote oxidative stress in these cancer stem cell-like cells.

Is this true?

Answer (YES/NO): YES